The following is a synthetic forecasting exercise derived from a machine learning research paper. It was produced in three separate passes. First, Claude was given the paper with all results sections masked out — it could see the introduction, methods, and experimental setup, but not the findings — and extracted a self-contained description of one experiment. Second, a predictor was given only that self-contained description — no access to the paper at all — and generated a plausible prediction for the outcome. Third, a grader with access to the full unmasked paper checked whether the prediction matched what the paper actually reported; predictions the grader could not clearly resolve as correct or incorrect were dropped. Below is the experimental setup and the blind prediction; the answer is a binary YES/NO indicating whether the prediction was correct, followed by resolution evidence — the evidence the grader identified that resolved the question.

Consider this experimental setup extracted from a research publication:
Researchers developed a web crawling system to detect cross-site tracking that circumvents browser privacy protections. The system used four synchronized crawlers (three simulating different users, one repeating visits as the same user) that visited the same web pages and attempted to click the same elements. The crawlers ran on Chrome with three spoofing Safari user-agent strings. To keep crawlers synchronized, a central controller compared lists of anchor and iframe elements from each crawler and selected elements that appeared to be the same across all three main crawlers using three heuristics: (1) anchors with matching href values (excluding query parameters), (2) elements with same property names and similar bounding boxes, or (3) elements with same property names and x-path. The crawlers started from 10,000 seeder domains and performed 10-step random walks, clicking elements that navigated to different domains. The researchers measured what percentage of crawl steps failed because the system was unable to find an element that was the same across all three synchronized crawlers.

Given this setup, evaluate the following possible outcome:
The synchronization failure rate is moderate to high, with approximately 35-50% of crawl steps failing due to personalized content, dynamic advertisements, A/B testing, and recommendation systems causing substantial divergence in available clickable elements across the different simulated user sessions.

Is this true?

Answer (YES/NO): NO